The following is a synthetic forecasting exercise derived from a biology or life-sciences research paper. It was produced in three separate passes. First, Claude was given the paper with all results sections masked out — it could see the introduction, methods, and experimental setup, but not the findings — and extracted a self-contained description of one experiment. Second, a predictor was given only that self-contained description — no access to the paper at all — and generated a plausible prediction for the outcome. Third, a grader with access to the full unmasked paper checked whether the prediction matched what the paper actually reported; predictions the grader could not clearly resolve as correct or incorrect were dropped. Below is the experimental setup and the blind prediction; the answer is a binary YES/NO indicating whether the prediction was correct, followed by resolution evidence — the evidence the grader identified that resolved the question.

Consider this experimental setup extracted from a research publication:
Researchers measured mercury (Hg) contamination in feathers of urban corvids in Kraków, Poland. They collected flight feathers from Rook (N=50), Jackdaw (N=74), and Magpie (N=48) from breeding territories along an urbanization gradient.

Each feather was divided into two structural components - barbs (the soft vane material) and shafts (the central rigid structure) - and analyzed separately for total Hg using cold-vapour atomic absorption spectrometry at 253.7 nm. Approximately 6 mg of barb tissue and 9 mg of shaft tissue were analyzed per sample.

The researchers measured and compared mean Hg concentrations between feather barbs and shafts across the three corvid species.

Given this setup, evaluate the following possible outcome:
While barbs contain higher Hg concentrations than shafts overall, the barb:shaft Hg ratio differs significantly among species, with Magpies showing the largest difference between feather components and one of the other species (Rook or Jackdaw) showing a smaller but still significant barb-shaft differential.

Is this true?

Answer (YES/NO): NO